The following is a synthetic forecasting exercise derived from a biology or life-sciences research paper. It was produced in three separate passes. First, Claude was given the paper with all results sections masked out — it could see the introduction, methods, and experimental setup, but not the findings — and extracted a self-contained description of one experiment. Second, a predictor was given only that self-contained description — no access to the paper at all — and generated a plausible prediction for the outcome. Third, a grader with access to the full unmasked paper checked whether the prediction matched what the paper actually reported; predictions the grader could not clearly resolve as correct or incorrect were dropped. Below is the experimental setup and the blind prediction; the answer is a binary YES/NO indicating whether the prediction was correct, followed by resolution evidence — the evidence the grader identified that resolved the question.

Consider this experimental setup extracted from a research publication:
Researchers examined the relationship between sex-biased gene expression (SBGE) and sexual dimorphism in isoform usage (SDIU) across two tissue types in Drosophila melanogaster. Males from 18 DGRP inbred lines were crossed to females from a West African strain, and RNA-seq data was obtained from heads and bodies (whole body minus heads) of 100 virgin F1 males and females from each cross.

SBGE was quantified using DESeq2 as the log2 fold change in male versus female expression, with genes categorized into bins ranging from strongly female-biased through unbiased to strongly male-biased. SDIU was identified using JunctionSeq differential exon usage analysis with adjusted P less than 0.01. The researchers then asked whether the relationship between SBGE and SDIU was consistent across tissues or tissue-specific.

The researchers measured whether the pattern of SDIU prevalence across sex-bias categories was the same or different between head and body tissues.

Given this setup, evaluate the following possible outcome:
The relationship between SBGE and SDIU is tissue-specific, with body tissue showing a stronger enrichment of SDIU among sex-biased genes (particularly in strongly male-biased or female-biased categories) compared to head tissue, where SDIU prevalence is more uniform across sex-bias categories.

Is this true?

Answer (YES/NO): NO